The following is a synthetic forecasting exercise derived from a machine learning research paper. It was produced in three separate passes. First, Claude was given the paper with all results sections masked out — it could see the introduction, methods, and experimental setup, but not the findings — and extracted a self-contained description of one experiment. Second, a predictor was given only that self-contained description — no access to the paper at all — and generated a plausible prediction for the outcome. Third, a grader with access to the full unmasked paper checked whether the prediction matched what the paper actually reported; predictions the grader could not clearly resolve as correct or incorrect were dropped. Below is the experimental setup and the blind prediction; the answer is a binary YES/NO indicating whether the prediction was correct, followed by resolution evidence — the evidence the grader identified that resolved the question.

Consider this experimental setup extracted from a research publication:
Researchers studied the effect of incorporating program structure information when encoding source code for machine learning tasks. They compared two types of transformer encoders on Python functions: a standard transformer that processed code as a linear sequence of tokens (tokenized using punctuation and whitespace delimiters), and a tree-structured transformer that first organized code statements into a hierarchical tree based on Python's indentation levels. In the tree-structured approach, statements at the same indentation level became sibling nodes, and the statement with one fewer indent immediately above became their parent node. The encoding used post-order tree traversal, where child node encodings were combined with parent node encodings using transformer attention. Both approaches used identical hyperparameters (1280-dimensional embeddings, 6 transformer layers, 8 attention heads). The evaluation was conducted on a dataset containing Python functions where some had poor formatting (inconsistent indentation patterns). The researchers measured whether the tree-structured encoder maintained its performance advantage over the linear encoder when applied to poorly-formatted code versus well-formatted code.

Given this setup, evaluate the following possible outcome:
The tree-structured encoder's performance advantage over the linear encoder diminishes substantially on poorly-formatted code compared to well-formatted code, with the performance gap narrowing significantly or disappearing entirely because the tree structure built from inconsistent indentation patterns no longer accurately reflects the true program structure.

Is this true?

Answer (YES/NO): NO